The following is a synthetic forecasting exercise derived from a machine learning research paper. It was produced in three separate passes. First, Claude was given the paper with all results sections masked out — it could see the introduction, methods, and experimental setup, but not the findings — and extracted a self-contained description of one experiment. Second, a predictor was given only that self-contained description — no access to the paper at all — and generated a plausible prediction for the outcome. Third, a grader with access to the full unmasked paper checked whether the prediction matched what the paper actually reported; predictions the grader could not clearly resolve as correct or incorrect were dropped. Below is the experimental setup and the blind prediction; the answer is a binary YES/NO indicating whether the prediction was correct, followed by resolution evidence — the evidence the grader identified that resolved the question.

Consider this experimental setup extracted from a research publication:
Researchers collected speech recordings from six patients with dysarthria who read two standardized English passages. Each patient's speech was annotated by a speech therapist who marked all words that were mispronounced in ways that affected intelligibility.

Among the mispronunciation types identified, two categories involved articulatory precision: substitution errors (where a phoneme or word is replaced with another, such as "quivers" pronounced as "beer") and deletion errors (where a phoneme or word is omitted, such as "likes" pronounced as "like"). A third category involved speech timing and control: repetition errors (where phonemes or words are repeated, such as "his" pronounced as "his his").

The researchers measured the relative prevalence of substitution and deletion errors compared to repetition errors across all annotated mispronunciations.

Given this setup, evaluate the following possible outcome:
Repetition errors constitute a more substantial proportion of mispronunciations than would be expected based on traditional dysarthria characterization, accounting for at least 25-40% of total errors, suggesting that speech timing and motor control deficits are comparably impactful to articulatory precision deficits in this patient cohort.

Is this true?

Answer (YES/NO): NO